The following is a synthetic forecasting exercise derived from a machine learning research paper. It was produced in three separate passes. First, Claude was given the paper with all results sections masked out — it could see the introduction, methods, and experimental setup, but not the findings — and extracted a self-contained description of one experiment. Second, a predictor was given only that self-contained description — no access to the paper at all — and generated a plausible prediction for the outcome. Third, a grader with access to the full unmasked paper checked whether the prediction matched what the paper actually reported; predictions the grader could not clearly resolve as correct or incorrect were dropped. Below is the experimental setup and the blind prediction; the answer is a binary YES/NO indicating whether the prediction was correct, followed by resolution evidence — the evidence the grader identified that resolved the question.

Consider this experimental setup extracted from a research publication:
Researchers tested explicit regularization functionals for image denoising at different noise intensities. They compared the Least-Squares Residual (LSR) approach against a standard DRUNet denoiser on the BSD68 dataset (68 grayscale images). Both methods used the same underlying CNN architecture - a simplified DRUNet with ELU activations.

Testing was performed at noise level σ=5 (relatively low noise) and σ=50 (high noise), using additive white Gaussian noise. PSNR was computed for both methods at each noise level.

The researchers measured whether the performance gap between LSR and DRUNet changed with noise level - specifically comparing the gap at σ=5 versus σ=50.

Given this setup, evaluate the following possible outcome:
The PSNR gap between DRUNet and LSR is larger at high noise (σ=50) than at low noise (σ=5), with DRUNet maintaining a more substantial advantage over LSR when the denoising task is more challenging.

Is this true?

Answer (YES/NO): NO